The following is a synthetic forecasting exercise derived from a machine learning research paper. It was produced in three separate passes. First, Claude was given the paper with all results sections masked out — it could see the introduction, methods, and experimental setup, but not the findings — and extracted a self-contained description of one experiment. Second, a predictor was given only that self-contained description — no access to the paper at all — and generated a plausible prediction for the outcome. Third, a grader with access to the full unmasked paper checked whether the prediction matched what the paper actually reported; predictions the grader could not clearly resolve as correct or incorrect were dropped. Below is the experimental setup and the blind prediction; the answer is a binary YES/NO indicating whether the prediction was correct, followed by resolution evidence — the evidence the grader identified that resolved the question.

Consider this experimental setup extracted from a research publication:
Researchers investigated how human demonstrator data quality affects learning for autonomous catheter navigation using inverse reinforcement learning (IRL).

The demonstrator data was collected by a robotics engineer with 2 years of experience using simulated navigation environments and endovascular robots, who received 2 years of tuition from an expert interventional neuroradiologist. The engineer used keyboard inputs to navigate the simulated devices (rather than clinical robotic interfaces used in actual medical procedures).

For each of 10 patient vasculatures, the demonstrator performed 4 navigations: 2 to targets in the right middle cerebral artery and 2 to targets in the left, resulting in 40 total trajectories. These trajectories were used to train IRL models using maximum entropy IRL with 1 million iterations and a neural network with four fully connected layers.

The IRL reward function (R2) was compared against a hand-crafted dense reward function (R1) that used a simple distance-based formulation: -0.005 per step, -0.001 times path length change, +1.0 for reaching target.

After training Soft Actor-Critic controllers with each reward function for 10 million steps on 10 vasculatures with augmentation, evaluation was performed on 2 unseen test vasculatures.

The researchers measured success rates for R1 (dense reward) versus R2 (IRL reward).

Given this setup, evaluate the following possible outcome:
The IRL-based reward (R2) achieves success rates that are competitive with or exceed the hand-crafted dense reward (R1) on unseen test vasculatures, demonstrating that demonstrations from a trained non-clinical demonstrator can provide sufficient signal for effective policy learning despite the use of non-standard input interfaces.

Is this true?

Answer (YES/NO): NO